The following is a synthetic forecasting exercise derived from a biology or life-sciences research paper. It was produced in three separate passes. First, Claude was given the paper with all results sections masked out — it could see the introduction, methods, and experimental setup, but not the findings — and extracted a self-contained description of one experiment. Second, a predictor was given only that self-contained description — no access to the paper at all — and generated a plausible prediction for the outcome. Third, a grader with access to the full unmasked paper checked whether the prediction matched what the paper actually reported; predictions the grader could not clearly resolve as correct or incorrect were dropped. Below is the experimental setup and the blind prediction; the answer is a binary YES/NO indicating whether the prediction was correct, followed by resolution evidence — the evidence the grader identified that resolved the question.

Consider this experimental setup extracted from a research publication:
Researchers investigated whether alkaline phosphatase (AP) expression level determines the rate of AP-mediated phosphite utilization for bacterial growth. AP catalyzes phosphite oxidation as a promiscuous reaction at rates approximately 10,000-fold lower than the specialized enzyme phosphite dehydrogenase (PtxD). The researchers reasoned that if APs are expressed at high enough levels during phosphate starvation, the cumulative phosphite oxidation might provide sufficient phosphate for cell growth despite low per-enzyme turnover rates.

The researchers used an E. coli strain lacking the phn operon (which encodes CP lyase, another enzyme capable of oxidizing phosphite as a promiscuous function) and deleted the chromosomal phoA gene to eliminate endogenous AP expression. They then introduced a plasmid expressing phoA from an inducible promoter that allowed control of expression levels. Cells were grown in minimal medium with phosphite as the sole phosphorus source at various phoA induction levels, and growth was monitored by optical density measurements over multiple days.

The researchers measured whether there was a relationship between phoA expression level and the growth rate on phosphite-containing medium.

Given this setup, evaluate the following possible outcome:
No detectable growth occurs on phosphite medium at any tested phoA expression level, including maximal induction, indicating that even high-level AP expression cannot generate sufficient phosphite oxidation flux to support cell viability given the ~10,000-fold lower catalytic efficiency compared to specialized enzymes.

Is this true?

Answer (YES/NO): NO